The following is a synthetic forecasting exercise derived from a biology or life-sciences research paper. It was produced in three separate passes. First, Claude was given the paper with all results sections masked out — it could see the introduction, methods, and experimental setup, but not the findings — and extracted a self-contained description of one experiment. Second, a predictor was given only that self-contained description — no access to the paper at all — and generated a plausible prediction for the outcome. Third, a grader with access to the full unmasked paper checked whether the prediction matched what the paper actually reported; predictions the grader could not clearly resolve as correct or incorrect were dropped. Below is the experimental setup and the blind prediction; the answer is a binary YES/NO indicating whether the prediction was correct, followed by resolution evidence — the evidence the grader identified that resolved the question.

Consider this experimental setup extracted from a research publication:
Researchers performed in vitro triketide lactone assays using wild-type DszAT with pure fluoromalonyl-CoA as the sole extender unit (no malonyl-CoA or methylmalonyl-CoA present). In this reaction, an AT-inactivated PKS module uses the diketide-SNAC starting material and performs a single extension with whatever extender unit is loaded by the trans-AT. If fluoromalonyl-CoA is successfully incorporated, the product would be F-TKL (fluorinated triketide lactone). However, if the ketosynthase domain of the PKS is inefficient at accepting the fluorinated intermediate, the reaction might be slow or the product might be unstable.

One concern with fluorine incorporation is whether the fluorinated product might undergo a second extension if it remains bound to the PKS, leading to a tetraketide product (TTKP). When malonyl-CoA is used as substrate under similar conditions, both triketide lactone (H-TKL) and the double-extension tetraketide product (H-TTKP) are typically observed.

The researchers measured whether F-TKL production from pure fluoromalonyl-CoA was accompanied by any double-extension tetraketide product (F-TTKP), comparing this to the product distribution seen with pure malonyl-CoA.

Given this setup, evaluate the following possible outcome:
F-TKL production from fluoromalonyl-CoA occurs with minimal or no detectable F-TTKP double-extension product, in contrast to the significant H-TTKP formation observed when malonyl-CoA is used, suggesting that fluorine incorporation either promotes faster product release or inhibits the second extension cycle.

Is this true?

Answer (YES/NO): YES